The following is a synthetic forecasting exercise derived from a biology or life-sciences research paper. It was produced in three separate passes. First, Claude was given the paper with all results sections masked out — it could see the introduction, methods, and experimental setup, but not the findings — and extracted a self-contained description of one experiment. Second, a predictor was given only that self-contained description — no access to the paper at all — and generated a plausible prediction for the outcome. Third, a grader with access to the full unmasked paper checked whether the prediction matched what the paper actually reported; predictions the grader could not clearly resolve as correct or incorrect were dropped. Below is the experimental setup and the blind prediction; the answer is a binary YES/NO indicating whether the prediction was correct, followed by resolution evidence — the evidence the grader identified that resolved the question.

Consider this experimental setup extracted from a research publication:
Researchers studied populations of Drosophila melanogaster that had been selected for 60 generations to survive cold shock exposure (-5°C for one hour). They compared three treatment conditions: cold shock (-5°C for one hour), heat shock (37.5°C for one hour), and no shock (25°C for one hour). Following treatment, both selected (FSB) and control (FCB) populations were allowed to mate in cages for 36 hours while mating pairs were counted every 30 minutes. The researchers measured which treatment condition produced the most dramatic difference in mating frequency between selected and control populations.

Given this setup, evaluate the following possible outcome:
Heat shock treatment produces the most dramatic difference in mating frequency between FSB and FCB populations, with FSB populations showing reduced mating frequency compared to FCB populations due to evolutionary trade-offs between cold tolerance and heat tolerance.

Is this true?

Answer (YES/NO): NO